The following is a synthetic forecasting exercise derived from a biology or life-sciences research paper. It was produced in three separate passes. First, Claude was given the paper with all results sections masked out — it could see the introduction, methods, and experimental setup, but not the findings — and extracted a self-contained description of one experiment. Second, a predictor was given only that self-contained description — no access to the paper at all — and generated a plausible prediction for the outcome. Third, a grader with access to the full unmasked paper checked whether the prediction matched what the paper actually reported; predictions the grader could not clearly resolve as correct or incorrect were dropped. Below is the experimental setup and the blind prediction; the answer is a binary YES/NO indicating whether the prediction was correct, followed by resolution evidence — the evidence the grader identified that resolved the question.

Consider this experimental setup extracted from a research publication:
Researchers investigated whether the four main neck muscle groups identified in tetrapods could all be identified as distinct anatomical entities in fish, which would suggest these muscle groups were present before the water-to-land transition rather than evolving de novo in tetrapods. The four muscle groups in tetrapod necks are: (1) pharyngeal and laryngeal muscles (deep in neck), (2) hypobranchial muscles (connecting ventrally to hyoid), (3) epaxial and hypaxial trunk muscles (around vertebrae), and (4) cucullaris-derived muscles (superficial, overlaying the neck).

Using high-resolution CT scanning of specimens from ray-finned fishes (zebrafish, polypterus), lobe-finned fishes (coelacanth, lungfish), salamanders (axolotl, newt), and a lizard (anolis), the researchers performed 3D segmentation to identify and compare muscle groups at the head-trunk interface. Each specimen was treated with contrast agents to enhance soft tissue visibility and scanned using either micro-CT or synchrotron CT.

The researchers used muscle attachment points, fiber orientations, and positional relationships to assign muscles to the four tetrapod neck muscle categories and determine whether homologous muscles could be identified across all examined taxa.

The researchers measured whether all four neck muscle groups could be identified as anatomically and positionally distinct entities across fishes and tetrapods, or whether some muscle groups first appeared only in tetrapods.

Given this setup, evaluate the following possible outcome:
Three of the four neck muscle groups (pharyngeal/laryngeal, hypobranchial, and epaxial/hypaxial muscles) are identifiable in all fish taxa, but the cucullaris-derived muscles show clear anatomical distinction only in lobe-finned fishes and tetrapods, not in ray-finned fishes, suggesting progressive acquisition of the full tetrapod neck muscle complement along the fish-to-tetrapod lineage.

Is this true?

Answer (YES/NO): NO